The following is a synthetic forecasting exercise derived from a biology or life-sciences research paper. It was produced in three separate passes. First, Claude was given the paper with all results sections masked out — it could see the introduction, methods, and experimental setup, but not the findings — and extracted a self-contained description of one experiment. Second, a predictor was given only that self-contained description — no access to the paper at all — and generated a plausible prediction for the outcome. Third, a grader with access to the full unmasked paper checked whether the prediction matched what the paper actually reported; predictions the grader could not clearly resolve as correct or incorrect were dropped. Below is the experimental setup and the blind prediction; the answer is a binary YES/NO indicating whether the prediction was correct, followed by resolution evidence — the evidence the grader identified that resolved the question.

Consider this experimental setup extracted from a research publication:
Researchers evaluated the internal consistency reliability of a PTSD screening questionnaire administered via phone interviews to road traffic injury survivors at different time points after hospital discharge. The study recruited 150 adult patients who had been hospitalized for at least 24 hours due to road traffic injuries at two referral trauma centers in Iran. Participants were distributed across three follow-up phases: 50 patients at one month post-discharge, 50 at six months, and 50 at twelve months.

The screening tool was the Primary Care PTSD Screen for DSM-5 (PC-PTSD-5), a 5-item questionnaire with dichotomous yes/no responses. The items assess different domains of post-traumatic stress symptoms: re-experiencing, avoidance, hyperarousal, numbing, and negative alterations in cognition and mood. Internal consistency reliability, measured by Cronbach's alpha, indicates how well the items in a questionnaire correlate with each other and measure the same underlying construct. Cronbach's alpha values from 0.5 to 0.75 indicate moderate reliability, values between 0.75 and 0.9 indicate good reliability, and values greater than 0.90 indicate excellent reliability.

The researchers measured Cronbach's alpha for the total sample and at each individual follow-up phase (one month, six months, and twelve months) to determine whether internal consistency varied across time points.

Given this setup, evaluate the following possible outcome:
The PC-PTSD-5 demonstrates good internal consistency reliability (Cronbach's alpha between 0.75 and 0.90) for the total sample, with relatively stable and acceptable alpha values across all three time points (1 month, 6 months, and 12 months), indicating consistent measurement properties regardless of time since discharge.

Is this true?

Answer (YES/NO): NO